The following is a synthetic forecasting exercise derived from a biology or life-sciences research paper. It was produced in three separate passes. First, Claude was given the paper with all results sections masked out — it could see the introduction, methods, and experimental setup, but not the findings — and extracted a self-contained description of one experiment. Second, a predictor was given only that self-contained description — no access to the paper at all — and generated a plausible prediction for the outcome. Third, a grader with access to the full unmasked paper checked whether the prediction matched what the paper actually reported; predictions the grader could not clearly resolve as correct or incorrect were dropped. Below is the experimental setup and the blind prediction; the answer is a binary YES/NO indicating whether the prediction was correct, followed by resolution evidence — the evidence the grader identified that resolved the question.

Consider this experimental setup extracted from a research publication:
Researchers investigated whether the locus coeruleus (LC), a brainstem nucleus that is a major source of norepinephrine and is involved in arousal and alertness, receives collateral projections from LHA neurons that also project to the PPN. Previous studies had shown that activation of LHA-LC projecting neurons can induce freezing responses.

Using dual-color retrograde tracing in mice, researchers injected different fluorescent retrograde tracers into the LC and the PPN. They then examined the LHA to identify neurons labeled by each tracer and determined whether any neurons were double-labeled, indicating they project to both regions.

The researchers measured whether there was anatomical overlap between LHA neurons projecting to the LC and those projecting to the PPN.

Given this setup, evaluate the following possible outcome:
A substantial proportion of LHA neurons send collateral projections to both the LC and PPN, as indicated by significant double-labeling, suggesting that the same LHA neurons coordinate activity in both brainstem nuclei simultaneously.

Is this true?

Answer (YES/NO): NO